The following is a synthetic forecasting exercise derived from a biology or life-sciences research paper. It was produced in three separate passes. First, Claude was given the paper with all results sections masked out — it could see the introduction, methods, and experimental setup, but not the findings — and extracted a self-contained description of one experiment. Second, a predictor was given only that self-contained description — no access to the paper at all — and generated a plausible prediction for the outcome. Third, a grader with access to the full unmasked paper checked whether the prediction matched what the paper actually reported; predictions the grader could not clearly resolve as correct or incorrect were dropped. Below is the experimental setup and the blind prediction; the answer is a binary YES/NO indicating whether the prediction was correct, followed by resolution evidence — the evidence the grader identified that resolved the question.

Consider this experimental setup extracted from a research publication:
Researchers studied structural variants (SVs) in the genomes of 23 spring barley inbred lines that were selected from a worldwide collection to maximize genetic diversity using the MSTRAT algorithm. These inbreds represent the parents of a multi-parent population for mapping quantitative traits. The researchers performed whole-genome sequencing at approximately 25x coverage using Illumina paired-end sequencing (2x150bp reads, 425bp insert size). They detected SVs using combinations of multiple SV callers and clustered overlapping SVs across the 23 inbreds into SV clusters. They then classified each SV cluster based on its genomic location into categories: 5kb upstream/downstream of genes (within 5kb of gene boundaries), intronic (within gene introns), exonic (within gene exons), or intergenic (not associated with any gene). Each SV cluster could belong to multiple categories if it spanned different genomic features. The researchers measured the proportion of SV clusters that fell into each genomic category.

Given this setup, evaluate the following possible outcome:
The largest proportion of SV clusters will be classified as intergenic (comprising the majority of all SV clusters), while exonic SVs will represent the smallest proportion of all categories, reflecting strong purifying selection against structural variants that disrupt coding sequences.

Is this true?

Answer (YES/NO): YES